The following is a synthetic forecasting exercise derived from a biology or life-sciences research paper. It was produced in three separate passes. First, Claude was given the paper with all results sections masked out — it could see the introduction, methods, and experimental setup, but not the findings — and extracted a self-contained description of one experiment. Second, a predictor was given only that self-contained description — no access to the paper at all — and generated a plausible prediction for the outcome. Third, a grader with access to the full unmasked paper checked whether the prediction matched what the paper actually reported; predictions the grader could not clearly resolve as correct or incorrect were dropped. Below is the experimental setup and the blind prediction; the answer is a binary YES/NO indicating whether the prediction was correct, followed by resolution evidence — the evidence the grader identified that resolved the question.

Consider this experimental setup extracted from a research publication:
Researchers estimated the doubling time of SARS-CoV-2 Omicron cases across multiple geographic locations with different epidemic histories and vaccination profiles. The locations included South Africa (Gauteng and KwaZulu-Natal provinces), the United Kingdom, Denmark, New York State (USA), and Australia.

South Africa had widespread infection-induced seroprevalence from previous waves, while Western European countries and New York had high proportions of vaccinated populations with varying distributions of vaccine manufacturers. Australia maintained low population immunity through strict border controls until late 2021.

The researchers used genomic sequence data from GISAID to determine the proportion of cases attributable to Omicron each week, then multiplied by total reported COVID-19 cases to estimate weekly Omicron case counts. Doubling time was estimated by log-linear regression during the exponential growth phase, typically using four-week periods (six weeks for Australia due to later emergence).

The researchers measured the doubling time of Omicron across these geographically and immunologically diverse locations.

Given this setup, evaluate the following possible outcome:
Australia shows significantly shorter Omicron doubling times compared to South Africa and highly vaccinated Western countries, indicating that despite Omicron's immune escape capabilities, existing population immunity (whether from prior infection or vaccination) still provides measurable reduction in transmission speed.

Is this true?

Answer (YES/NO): NO